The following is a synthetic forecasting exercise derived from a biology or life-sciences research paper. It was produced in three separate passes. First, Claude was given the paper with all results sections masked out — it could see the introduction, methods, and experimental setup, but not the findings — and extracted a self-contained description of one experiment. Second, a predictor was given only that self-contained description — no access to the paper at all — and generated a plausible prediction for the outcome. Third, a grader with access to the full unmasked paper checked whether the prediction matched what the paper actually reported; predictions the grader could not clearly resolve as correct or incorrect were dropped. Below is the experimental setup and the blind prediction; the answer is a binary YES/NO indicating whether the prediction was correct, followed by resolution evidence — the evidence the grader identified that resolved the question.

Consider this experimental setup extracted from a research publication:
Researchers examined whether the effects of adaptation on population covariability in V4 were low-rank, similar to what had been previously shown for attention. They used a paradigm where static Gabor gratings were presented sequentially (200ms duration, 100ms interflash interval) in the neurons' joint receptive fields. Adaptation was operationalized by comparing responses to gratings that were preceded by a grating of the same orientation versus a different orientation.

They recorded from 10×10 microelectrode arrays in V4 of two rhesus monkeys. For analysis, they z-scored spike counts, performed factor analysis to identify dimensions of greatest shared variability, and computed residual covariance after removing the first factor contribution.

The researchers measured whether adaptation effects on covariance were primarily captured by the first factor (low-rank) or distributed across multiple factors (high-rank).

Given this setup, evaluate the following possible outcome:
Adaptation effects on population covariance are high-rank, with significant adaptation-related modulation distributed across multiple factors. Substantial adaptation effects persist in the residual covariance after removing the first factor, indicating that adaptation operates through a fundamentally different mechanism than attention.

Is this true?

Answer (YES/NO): NO